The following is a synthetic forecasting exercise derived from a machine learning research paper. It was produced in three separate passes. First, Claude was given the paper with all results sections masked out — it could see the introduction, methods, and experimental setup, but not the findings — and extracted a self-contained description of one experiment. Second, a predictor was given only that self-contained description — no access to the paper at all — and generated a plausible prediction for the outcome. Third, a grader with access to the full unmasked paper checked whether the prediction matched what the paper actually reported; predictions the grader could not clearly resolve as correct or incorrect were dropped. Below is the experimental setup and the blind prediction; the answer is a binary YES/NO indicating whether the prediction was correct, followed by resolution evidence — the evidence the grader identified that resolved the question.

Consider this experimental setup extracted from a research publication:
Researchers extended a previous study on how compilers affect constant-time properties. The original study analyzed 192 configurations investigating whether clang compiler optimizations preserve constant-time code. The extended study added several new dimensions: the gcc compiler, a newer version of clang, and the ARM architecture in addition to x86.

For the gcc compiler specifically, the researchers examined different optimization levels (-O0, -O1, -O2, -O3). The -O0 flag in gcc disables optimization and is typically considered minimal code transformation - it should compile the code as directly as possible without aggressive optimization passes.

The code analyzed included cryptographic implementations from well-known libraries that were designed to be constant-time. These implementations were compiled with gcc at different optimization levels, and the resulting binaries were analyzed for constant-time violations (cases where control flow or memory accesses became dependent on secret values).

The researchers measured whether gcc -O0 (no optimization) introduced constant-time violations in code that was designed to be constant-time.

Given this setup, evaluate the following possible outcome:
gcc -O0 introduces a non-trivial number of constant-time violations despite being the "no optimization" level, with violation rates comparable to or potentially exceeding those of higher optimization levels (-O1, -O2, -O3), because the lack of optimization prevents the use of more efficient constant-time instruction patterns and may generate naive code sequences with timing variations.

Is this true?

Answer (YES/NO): YES